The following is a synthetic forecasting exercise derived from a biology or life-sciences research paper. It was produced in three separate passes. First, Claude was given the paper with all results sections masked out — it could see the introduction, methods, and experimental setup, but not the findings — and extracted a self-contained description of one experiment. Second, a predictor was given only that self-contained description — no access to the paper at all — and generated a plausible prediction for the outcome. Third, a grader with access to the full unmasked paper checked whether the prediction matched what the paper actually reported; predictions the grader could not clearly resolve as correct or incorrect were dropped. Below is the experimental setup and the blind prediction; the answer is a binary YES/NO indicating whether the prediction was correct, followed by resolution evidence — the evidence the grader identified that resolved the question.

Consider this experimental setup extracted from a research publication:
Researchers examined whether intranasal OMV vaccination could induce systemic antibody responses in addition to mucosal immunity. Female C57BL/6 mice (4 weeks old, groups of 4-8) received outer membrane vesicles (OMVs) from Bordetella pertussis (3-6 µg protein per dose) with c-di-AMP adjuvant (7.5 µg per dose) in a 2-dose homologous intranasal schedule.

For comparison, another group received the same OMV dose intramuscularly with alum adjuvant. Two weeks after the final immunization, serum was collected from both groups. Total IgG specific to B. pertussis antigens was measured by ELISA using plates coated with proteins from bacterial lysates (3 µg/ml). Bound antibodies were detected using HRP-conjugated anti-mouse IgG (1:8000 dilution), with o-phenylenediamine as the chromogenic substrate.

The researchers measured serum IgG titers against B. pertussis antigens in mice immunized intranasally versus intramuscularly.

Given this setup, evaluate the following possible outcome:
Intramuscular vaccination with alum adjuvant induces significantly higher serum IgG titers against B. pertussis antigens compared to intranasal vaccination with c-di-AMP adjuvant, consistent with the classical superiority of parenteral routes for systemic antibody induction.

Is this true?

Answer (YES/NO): YES